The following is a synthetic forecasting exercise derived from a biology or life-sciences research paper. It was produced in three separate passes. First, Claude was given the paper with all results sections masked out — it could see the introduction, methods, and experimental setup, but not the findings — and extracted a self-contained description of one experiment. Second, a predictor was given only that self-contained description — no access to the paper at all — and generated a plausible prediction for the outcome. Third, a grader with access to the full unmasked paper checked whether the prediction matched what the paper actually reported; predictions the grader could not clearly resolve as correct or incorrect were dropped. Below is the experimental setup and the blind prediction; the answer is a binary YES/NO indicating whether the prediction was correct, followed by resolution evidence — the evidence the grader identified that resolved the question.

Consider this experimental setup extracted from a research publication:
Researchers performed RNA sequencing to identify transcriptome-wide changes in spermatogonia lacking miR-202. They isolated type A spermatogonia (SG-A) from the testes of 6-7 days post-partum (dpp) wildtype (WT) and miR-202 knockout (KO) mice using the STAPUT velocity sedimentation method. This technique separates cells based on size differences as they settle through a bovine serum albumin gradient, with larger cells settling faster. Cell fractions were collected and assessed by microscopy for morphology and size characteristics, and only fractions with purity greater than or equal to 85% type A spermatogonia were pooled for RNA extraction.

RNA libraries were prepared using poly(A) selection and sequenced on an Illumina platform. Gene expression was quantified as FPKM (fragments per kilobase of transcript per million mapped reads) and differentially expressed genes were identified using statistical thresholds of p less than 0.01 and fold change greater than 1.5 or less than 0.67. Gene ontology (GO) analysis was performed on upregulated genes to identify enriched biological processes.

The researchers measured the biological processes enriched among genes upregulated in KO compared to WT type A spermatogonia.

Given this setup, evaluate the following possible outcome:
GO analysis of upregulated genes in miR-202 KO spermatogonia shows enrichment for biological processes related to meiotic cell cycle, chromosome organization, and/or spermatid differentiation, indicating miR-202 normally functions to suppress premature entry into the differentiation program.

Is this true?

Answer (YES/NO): YES